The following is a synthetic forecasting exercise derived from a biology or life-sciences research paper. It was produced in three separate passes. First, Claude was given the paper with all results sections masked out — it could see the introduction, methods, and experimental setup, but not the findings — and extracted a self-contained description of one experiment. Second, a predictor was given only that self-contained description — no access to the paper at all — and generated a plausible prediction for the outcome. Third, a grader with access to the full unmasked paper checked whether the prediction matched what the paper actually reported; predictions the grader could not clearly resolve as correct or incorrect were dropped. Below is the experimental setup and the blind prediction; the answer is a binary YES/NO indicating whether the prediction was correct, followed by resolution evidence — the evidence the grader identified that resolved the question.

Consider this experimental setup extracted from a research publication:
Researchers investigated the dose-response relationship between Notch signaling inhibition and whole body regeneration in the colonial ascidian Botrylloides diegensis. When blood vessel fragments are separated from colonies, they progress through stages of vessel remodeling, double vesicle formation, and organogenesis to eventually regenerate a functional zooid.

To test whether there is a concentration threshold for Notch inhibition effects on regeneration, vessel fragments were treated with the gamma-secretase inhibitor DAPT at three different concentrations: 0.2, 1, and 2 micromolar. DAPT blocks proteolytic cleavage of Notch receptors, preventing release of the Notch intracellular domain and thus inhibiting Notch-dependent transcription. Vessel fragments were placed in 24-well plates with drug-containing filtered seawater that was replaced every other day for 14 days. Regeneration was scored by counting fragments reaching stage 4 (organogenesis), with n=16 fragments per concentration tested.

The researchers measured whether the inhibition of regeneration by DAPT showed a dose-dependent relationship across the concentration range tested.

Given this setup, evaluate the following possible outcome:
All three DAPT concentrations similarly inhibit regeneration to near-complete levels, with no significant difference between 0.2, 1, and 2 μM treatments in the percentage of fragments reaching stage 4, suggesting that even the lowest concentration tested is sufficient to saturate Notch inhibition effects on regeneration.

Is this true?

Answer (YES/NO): NO